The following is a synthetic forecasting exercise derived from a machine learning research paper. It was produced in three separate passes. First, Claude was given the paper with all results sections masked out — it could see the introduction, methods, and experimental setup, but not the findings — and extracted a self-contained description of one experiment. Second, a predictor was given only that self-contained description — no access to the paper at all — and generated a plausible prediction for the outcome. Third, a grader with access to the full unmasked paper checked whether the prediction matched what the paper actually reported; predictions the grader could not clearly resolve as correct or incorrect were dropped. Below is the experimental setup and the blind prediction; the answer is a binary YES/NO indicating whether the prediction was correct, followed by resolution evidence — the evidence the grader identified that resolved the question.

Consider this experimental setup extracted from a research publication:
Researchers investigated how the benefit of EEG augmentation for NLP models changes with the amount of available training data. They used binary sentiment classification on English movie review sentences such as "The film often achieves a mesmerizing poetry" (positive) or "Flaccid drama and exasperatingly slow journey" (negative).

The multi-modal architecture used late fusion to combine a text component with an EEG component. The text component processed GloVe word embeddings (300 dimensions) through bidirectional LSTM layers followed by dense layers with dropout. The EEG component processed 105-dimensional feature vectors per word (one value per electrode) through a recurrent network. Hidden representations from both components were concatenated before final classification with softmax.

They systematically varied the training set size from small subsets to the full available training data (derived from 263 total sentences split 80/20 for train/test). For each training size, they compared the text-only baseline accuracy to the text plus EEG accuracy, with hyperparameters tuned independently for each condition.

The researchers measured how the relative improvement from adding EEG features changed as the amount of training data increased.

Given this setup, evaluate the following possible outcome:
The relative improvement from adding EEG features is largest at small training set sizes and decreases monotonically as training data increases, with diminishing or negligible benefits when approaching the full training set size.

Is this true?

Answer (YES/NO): NO